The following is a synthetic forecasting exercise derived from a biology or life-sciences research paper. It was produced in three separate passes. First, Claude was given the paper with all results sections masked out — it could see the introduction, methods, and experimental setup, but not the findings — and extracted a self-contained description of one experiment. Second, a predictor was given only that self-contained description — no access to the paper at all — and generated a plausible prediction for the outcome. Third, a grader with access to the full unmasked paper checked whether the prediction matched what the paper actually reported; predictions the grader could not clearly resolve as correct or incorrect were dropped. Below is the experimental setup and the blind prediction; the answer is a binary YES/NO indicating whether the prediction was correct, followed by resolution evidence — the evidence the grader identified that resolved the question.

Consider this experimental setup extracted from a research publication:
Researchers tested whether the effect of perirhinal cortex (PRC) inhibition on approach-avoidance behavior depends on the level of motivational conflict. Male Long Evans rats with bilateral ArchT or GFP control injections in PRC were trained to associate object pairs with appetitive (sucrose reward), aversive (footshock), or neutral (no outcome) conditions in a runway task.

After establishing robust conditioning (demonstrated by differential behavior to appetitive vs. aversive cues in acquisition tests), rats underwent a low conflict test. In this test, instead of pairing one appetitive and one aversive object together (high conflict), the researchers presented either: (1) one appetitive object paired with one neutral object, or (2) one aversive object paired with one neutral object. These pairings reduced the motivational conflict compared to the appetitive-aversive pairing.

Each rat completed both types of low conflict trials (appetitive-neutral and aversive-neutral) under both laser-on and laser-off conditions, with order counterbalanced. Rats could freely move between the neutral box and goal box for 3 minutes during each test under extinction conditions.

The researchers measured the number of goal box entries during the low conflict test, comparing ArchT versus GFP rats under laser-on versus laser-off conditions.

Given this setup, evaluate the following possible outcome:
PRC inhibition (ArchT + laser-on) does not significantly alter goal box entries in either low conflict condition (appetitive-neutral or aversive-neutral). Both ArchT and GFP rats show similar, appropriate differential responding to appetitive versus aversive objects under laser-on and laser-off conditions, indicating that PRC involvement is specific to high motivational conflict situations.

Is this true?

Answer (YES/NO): NO